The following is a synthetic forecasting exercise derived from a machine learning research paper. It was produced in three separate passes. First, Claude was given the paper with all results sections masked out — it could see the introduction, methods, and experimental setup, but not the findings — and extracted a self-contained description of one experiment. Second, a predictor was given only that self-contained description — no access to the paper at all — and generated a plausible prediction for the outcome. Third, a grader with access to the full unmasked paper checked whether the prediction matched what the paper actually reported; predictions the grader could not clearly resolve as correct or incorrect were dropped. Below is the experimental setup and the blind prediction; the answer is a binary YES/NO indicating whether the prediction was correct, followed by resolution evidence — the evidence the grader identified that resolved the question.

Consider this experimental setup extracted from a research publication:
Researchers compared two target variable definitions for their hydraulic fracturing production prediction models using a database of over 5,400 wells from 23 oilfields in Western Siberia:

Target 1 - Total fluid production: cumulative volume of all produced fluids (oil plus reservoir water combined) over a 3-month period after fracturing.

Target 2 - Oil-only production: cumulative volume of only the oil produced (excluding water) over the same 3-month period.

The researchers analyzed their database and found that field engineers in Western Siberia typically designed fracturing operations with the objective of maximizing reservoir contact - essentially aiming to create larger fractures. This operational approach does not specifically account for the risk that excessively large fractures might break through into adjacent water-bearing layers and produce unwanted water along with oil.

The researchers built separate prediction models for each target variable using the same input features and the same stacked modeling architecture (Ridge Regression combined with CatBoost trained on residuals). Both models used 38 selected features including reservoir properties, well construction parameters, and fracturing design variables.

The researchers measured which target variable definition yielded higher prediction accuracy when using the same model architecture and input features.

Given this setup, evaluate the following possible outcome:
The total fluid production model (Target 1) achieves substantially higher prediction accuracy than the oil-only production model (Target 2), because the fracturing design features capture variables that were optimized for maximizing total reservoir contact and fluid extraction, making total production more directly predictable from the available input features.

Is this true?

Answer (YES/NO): NO